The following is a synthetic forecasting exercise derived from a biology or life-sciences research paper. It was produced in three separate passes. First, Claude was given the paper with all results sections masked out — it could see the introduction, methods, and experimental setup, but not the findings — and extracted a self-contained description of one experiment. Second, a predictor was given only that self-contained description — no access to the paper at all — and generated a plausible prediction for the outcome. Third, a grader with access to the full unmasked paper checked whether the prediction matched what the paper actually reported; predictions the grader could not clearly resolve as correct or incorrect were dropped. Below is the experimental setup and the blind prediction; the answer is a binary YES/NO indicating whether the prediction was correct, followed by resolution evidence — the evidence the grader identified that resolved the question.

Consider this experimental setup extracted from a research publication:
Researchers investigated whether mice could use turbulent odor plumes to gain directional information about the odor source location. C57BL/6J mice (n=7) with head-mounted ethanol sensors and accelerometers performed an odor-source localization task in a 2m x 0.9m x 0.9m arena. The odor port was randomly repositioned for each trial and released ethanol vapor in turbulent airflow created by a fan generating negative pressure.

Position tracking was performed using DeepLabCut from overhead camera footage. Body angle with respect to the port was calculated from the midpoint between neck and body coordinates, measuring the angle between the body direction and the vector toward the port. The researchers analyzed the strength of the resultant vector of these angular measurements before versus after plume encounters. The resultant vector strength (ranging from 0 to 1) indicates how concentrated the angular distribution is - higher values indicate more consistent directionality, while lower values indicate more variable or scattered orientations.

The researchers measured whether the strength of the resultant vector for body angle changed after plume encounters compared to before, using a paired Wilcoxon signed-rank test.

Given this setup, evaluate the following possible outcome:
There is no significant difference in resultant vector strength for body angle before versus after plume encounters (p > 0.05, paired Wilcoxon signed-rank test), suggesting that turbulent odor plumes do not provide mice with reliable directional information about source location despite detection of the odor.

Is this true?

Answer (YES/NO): NO